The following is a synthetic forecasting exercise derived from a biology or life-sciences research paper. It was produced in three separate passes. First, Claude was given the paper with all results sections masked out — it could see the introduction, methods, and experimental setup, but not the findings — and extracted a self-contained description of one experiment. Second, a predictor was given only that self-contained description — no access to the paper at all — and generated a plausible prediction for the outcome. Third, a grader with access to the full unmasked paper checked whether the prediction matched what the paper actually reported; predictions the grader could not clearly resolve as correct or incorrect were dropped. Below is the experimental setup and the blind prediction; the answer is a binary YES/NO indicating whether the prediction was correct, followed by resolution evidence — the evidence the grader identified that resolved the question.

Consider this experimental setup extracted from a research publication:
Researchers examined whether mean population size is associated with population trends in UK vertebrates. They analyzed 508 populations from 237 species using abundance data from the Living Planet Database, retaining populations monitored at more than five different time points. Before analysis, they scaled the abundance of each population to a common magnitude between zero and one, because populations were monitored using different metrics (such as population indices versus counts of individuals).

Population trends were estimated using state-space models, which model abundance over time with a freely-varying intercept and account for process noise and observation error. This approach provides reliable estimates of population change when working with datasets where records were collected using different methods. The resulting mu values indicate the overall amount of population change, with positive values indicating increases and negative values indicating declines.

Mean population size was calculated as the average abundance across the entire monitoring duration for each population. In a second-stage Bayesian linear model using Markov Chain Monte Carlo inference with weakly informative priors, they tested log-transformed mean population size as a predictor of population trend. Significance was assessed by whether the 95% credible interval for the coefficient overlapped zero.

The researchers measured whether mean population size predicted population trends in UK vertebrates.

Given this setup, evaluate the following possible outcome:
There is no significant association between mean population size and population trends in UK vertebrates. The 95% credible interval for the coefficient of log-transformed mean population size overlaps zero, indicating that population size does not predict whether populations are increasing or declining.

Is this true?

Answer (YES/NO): YES